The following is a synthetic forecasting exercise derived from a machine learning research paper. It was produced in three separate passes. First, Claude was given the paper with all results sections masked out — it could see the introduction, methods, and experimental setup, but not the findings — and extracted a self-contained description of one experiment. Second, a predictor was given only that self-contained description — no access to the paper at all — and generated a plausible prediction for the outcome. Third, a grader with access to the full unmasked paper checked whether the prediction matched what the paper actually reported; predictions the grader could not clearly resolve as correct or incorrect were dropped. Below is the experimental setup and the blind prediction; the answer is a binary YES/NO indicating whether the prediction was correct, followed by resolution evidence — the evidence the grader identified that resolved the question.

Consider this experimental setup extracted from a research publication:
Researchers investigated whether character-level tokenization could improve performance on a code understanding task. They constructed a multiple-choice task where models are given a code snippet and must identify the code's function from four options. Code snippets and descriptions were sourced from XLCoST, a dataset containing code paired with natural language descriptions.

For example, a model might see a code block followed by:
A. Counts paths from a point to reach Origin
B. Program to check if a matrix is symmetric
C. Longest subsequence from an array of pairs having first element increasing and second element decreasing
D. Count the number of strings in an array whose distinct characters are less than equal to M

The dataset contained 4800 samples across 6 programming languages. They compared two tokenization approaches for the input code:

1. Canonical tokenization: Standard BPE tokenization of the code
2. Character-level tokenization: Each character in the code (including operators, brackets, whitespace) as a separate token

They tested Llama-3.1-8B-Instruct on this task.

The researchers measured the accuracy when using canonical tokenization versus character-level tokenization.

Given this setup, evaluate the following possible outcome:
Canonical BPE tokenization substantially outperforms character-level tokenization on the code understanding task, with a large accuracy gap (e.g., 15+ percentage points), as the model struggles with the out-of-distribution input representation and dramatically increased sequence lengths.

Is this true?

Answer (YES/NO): NO